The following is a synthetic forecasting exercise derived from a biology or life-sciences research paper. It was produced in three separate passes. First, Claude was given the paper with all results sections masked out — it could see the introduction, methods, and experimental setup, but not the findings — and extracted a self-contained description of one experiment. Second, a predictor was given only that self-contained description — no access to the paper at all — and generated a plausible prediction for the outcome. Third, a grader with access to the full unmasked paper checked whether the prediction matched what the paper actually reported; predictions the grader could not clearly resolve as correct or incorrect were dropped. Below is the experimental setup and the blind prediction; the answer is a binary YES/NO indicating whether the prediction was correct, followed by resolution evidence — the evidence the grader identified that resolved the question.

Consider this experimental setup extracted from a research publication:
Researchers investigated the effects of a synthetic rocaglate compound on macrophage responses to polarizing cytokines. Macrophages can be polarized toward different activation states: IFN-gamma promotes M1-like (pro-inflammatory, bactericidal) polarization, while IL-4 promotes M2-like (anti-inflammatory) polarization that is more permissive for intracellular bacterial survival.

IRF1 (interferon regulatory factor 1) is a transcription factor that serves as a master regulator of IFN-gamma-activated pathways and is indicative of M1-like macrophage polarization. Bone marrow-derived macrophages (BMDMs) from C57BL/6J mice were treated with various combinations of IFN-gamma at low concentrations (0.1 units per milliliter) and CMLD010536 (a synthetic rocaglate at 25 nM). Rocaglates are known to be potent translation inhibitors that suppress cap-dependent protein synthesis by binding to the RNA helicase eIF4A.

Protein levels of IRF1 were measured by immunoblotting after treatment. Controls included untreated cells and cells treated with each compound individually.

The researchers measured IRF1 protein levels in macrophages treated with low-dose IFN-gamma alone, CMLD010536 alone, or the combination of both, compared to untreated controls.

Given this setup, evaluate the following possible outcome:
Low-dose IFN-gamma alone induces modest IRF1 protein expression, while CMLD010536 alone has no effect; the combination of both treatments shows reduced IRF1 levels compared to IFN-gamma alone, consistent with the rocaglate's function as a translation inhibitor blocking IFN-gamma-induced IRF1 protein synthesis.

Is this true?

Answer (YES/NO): NO